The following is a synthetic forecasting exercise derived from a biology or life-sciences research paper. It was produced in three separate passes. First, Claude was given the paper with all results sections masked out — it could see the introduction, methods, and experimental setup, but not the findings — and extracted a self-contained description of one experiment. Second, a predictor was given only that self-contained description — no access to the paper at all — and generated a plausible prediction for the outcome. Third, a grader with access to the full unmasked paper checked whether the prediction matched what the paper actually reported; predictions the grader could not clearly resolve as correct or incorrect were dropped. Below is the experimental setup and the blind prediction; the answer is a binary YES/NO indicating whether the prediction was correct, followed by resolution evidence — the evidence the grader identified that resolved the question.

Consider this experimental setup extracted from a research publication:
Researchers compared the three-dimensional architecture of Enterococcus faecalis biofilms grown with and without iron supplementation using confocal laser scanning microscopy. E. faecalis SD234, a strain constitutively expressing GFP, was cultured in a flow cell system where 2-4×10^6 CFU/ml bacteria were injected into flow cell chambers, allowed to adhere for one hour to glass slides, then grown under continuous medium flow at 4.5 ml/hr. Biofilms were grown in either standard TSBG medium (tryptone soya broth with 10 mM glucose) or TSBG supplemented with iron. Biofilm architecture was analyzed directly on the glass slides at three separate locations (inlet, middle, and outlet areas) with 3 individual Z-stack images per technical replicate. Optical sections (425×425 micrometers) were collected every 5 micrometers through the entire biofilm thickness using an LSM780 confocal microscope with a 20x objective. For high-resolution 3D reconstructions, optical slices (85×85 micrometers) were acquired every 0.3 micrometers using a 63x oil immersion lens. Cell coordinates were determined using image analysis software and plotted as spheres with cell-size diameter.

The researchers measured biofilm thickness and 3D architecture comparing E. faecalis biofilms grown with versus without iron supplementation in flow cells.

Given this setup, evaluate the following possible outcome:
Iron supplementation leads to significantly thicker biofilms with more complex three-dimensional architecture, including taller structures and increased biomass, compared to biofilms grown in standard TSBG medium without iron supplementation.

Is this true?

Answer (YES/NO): YES